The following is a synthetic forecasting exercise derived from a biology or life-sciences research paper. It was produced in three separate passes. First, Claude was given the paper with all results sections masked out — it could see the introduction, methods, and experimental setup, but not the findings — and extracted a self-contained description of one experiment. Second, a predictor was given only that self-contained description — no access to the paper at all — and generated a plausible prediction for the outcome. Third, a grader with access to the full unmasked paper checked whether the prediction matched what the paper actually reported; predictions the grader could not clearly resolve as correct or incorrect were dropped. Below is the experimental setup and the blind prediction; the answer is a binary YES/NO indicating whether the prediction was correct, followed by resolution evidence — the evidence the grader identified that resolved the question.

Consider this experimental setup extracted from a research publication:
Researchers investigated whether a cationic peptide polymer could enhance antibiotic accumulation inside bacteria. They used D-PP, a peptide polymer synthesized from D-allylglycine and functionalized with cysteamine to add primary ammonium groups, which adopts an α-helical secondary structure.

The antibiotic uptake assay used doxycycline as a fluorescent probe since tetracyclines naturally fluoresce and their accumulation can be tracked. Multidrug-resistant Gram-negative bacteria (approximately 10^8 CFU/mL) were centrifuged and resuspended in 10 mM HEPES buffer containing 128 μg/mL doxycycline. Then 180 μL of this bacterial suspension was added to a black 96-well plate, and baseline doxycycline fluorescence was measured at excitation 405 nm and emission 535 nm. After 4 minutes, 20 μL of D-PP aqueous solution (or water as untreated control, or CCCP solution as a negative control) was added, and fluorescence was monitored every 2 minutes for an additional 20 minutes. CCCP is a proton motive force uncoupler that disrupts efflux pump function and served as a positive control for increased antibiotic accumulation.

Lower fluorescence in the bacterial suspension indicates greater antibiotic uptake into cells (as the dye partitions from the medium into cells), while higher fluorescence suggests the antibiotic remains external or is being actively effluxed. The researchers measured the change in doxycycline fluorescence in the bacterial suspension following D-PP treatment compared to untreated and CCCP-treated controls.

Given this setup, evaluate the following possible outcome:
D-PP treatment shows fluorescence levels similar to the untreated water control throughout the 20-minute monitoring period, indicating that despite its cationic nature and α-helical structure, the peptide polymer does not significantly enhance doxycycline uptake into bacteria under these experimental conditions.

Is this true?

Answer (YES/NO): NO